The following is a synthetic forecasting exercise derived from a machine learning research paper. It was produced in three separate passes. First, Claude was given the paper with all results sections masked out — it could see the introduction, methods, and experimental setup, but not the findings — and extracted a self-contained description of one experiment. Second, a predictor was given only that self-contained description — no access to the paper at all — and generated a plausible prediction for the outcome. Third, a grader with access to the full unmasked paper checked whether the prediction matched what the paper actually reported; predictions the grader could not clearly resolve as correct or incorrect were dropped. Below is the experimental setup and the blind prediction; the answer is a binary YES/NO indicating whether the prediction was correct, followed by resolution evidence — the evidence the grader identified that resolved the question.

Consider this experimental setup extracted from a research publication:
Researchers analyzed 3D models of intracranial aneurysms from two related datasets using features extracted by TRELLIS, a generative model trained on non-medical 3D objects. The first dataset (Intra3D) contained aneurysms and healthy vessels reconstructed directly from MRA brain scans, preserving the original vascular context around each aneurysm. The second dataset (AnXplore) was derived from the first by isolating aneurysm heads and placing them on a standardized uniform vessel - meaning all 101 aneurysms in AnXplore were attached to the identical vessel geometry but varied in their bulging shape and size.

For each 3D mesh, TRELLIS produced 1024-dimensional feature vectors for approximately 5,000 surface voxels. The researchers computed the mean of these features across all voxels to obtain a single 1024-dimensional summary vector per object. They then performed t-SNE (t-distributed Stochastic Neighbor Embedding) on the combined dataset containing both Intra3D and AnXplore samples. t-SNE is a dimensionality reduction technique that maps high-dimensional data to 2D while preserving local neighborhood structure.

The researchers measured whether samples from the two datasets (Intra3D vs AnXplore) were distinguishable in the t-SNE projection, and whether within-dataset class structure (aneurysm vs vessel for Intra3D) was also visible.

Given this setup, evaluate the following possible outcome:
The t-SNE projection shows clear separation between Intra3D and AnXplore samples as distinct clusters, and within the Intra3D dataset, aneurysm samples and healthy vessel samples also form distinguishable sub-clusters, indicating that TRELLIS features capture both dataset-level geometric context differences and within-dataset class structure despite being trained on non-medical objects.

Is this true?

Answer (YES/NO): YES